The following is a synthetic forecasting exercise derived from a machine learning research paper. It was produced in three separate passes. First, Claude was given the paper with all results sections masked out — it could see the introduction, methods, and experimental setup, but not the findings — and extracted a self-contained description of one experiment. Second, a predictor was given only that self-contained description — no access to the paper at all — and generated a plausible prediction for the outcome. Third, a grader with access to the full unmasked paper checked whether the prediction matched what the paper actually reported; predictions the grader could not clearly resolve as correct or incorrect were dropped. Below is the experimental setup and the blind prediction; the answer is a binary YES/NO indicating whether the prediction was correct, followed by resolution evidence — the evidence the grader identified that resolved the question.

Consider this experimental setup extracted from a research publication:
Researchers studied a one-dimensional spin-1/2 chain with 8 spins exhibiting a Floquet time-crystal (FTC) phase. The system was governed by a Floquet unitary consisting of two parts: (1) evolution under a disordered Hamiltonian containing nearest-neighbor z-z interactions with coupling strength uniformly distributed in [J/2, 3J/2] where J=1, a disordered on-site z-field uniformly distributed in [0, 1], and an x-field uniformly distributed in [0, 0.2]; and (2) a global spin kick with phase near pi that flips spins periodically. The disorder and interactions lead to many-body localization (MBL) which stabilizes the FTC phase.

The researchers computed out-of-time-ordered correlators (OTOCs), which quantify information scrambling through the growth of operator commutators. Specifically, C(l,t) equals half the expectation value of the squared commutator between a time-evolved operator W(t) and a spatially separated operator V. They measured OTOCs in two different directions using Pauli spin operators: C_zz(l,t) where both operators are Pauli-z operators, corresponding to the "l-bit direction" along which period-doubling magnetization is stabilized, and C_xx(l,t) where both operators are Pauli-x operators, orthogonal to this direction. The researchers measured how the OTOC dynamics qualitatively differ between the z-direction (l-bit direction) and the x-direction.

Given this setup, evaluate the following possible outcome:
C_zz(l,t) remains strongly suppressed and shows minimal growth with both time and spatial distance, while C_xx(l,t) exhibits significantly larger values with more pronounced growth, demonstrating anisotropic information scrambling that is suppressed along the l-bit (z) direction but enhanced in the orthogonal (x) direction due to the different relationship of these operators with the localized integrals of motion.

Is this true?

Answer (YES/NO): YES